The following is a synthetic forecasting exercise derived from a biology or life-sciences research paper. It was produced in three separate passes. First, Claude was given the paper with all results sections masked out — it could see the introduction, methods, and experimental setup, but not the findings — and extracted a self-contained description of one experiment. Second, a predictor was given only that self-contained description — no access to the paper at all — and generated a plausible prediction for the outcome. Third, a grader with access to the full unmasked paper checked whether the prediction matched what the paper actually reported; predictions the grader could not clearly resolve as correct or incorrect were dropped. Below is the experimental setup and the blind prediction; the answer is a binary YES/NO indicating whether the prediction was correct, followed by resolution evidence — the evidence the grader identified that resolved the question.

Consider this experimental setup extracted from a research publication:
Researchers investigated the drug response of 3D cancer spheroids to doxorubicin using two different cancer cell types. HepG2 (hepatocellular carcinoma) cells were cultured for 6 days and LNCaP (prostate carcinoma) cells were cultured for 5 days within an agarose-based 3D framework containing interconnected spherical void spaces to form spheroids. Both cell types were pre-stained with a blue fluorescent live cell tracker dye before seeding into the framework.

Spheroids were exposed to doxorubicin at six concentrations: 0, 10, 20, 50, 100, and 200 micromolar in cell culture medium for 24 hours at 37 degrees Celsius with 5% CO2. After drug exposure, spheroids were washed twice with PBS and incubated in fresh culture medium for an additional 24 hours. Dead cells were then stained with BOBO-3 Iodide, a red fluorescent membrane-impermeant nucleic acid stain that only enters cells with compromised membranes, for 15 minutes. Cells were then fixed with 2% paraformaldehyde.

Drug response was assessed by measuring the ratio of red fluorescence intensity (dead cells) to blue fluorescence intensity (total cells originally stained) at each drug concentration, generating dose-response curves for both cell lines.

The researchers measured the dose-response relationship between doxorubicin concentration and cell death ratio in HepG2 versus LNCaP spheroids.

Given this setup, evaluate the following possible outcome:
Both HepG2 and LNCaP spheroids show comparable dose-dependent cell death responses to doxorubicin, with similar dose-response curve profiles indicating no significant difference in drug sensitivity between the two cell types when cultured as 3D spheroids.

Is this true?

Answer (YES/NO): NO